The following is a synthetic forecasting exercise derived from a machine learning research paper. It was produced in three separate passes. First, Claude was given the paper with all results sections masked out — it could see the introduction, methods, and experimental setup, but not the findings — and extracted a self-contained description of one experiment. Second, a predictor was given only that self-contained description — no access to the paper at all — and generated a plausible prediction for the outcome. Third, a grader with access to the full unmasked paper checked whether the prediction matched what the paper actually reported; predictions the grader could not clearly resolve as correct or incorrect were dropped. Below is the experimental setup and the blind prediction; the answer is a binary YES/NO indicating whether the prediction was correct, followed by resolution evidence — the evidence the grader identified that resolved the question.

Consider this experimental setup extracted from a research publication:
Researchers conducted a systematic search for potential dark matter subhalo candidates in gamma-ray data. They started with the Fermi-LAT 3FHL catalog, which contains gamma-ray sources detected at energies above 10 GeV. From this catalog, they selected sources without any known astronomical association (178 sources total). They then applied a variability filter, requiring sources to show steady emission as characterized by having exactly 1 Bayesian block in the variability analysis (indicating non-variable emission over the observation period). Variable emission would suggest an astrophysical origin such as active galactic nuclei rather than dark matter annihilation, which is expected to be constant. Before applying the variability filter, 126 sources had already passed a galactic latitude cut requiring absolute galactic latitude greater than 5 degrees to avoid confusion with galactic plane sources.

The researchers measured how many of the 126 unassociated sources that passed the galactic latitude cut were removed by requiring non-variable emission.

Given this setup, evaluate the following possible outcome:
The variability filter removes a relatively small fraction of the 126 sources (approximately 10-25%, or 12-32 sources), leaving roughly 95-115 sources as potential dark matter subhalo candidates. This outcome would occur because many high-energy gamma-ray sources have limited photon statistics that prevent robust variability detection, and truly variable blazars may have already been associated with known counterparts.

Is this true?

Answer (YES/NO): NO